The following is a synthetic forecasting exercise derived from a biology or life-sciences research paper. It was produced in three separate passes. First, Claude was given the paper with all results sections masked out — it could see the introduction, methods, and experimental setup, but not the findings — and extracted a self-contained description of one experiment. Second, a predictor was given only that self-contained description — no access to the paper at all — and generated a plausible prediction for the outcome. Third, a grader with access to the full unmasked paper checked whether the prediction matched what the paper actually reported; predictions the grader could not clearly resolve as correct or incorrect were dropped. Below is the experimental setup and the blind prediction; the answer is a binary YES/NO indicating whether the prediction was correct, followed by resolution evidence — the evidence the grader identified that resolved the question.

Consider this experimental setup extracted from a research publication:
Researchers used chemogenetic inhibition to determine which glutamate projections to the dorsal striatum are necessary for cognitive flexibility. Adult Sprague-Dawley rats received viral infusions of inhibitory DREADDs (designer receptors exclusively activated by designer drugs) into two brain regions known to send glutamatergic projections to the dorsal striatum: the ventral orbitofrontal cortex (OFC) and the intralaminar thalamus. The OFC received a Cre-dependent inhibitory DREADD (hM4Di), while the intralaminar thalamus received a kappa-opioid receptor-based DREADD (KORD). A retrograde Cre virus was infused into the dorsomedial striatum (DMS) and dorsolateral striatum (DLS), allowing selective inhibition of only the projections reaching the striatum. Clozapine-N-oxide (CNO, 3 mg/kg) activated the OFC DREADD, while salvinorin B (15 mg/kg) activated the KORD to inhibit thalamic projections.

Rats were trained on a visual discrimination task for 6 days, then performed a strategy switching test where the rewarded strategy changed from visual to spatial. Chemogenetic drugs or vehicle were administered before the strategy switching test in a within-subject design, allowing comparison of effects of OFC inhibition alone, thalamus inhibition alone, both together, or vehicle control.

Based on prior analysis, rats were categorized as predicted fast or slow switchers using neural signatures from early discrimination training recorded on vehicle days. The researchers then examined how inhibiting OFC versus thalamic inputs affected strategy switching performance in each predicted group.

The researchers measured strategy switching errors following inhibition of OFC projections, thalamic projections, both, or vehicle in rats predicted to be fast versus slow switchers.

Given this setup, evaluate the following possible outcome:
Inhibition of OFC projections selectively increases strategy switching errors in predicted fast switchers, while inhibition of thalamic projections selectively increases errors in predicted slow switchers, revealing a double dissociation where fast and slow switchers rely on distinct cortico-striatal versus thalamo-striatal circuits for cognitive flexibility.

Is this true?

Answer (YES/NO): NO